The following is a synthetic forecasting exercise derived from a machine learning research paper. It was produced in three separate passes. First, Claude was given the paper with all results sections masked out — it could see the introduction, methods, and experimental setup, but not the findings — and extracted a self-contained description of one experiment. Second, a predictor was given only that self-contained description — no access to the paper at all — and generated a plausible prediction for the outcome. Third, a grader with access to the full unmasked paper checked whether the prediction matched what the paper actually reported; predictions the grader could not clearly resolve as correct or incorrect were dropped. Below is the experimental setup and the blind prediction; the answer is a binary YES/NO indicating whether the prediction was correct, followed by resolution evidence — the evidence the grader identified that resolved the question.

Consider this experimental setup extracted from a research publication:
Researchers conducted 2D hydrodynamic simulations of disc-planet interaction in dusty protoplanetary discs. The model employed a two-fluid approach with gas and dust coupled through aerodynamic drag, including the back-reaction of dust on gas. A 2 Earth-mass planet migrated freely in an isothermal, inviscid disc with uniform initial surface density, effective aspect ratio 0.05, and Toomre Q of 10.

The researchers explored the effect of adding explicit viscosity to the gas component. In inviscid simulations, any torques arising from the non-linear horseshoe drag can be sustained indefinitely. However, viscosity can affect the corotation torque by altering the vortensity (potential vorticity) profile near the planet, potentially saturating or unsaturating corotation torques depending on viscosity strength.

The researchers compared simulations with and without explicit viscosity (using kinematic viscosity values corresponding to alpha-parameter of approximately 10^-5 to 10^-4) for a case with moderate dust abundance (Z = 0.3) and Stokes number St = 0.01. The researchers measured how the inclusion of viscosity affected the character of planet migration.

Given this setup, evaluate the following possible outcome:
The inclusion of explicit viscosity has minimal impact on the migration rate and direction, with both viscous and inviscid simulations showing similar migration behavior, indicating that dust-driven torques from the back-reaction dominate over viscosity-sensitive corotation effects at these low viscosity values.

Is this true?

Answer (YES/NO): NO